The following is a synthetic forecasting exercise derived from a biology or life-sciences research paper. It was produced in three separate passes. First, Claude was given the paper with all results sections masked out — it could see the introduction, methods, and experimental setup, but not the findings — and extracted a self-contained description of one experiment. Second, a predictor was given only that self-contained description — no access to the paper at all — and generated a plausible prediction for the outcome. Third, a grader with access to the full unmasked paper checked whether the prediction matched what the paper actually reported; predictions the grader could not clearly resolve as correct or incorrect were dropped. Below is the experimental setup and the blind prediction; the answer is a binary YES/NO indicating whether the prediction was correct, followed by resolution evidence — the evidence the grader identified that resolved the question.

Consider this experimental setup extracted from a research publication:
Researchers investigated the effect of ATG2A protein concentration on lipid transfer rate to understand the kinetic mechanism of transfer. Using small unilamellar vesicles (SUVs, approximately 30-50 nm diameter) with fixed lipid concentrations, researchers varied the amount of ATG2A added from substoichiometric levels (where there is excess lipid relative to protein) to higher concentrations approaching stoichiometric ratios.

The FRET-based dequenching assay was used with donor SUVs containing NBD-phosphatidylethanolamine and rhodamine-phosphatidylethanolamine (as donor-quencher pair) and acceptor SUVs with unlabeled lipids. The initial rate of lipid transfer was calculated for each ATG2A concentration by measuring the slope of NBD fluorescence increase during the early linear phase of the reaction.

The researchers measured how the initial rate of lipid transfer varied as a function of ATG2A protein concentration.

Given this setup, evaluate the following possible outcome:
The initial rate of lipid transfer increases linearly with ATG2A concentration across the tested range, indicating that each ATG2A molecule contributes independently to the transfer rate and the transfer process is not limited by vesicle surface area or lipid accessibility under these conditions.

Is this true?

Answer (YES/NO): NO